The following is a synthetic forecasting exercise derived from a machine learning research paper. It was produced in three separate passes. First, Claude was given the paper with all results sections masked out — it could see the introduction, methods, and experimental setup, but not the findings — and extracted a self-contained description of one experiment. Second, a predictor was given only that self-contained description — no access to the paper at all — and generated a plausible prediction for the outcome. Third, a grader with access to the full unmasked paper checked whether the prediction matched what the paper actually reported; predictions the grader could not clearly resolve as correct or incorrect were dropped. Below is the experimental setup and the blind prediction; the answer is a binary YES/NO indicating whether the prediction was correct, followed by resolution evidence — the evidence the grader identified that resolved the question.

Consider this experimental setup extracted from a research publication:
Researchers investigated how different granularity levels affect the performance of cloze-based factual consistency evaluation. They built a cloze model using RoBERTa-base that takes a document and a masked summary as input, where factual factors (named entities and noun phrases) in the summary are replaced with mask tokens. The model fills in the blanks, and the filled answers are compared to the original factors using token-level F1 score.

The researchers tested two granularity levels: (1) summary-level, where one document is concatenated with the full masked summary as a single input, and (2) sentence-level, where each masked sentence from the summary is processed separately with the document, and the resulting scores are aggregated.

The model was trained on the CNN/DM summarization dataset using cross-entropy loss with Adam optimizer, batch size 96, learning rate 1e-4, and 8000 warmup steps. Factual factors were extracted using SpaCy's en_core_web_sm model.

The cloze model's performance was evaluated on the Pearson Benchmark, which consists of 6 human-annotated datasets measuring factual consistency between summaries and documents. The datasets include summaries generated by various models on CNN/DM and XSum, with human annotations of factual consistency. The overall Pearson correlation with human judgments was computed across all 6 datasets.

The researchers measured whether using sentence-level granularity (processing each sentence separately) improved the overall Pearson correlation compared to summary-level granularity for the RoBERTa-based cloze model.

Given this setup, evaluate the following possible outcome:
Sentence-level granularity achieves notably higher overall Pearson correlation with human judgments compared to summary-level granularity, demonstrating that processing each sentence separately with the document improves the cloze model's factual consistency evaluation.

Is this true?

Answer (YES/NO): NO